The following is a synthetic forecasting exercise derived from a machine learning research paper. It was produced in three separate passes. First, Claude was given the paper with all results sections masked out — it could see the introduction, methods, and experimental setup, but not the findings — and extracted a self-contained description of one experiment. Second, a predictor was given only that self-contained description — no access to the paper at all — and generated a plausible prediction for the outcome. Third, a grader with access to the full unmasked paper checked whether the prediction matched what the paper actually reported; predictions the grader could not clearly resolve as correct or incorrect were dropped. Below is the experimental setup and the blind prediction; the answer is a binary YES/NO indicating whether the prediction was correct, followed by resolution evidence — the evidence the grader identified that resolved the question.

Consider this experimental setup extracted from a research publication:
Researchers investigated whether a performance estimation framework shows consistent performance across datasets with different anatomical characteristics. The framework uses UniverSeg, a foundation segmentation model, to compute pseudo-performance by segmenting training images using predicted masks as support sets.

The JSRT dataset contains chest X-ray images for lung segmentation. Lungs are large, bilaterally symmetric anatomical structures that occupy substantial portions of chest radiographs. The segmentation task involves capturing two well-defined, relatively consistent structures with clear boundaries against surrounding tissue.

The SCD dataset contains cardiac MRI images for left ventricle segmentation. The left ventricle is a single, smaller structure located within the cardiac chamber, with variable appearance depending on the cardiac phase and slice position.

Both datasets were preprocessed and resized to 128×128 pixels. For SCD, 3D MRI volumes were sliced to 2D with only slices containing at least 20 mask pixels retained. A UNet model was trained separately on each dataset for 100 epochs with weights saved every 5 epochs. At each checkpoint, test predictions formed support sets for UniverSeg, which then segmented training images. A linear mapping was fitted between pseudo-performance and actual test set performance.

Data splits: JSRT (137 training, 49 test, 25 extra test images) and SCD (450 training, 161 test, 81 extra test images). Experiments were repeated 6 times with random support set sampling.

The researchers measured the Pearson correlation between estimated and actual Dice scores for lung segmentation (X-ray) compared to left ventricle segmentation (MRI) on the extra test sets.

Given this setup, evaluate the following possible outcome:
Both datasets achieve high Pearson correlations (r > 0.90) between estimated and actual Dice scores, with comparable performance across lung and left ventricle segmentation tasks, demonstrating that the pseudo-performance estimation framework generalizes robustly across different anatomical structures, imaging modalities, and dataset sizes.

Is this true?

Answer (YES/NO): YES